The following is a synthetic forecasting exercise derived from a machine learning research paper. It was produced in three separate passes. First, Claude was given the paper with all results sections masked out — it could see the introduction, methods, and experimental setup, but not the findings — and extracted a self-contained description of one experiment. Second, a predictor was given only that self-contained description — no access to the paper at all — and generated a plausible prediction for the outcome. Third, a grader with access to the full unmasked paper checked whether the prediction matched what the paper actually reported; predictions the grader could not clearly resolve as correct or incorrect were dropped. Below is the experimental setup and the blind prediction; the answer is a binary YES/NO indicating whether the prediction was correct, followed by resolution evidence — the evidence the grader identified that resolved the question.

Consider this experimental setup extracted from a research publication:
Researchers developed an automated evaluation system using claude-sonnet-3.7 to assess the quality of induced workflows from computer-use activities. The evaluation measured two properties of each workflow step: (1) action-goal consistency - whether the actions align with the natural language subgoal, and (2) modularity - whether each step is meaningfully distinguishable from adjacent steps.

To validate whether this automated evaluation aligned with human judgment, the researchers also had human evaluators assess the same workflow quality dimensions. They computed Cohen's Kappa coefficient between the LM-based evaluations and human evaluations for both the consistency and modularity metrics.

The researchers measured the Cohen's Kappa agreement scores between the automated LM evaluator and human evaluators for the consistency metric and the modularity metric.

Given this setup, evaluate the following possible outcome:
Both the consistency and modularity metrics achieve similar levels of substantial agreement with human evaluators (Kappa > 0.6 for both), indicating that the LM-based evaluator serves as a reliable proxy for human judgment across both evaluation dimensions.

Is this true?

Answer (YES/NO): NO